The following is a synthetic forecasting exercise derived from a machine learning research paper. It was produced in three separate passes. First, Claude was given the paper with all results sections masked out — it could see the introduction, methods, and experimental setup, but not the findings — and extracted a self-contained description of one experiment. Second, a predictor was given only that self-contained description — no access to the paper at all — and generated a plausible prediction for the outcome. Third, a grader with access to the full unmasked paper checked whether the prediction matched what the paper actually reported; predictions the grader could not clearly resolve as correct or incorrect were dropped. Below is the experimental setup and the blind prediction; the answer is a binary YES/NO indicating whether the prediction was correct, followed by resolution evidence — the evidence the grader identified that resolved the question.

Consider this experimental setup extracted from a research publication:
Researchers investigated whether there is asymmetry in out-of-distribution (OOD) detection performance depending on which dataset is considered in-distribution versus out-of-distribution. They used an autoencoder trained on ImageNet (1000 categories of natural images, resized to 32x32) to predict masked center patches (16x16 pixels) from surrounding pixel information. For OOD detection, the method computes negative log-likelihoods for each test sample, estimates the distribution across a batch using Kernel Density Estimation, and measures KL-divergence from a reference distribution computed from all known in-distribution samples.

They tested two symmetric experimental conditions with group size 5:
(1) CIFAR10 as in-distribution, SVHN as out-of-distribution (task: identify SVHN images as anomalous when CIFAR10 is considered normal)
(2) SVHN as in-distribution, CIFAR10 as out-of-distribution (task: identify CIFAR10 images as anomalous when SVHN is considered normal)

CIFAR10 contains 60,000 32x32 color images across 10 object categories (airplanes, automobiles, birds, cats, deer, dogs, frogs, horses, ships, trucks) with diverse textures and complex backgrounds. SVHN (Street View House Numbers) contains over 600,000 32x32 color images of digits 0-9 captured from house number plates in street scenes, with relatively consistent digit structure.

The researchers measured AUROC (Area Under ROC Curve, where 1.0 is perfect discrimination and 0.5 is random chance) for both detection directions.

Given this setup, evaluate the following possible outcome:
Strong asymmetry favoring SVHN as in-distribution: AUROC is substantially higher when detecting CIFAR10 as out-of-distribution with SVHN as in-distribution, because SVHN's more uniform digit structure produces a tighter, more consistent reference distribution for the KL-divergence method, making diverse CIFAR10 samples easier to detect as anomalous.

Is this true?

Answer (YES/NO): NO